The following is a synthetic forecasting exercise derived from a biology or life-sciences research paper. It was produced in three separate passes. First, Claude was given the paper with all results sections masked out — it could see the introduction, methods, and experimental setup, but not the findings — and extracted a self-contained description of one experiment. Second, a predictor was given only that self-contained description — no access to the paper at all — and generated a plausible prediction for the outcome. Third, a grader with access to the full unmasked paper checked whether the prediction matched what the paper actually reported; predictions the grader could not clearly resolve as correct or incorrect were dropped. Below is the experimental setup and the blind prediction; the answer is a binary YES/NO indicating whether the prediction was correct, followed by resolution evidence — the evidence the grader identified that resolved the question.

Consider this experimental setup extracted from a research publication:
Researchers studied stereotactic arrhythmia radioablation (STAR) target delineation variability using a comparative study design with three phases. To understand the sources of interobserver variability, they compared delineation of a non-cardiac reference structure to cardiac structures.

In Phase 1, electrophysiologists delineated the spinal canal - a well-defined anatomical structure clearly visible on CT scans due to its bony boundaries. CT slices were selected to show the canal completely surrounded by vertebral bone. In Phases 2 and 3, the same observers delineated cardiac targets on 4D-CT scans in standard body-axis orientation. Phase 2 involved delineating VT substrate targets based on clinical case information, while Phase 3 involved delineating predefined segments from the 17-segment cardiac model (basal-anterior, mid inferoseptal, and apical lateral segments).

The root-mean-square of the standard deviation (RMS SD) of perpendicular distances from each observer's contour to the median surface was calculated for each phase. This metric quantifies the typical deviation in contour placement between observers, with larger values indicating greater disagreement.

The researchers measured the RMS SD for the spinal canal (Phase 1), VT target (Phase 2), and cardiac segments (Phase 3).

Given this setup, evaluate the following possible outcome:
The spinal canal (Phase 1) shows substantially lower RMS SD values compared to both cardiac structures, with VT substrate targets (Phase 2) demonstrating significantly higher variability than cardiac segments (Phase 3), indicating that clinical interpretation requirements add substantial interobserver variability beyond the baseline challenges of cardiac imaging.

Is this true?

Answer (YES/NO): NO